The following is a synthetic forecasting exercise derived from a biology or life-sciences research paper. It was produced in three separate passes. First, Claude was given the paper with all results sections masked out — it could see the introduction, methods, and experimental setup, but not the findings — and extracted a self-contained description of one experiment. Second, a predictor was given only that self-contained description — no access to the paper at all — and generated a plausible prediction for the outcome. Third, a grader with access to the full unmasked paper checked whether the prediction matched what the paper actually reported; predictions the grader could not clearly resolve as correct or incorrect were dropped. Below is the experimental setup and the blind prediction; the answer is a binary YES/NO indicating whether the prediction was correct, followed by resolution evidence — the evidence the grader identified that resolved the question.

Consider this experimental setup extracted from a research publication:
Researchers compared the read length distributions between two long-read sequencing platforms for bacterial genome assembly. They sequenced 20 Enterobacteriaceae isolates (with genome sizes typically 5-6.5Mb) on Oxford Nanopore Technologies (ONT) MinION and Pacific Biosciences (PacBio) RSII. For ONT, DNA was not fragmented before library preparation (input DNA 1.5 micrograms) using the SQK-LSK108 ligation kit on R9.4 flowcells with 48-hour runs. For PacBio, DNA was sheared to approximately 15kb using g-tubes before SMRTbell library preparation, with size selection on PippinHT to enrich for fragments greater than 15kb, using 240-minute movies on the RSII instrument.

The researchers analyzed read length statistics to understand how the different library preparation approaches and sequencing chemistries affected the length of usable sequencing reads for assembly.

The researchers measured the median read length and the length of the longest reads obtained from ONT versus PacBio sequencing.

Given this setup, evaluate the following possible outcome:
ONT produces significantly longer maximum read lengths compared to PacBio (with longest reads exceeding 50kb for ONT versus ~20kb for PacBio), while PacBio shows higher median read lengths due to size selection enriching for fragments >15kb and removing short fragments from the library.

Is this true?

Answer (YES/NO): NO